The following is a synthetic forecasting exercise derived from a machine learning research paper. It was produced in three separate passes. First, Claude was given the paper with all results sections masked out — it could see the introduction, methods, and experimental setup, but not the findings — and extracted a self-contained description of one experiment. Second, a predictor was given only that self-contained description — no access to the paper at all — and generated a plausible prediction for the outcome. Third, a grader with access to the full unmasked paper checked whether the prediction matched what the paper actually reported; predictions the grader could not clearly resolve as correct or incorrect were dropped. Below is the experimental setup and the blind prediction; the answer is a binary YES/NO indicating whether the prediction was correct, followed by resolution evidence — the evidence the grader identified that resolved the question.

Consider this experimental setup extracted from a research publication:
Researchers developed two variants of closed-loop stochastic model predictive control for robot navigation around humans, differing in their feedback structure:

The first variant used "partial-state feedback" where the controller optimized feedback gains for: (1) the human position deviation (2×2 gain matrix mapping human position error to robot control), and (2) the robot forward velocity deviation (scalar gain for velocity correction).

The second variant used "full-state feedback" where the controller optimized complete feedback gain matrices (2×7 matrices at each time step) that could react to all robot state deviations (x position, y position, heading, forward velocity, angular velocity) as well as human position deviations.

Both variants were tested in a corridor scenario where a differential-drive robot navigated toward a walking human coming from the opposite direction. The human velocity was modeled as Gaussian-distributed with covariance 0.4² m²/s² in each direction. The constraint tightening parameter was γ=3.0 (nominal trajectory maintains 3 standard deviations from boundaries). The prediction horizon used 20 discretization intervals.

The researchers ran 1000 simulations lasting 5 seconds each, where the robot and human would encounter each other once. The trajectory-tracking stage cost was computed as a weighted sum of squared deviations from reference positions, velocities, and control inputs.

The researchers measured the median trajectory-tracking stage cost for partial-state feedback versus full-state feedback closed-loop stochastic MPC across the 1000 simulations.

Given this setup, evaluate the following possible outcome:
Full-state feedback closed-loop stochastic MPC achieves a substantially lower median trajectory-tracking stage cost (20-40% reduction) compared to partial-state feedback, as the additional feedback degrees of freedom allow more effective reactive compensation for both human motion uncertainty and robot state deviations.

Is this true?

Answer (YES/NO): NO